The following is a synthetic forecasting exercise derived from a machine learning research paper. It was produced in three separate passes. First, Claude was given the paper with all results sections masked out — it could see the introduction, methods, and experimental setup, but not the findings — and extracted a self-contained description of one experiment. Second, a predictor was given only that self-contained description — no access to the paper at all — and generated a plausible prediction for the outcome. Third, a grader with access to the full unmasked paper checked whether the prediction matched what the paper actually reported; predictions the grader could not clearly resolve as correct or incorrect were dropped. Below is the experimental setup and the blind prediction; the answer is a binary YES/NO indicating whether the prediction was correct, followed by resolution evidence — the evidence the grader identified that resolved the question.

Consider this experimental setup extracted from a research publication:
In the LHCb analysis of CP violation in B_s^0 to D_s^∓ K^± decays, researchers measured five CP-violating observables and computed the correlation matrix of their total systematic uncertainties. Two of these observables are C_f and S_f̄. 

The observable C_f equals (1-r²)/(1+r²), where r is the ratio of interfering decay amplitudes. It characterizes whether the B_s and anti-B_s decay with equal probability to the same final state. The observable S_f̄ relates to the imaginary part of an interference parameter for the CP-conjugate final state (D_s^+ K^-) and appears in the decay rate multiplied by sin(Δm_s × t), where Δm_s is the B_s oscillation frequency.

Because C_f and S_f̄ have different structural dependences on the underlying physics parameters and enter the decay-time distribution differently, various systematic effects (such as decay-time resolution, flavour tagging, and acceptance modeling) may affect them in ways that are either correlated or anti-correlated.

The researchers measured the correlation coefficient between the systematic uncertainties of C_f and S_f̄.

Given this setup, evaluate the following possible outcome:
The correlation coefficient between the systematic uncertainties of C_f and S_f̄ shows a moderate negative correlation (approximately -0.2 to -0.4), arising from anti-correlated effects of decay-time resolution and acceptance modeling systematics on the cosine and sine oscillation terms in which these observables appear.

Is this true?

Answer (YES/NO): YES